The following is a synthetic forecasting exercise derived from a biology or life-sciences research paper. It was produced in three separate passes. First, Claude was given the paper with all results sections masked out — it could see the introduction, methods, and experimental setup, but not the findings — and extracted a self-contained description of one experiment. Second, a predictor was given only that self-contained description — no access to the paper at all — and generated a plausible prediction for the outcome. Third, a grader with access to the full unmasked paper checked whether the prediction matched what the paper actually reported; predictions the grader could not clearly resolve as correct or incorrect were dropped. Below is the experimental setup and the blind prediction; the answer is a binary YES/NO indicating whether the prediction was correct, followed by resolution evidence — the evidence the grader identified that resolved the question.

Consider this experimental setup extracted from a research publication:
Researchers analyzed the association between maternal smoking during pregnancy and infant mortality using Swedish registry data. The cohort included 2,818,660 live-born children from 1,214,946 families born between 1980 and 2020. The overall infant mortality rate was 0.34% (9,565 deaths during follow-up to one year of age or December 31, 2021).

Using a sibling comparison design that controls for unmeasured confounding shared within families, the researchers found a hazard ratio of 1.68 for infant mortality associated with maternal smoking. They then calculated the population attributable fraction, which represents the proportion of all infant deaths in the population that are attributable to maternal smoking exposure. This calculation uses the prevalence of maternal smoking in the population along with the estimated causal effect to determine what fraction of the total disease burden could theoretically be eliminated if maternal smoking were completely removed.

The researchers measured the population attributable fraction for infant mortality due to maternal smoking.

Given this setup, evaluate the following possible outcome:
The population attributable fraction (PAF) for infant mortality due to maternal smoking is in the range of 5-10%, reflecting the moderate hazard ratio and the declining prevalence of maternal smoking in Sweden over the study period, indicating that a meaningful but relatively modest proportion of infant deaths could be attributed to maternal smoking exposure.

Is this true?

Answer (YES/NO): YES